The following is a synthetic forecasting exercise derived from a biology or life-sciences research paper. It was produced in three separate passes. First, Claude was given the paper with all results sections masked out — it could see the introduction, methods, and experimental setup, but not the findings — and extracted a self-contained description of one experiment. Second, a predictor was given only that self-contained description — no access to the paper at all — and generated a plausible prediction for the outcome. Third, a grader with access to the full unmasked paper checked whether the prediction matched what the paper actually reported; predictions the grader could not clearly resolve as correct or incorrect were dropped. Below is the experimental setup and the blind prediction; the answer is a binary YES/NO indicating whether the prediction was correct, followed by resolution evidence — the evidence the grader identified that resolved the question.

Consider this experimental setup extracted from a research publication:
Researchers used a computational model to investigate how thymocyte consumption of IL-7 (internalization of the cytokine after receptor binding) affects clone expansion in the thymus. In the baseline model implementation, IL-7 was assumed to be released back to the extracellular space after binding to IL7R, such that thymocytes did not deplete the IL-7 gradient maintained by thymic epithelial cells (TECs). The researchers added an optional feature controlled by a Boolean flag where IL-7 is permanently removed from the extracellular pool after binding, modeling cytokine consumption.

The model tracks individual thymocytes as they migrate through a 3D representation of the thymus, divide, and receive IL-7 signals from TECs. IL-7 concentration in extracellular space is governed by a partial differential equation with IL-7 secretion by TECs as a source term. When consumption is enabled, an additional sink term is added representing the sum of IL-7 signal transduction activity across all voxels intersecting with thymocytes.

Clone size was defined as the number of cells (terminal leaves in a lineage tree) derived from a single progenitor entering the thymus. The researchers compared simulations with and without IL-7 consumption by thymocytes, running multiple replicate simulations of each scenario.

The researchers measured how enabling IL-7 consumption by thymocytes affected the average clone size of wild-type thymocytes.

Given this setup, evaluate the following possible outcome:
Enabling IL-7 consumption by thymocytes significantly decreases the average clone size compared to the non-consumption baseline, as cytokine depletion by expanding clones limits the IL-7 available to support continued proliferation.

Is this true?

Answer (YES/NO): NO